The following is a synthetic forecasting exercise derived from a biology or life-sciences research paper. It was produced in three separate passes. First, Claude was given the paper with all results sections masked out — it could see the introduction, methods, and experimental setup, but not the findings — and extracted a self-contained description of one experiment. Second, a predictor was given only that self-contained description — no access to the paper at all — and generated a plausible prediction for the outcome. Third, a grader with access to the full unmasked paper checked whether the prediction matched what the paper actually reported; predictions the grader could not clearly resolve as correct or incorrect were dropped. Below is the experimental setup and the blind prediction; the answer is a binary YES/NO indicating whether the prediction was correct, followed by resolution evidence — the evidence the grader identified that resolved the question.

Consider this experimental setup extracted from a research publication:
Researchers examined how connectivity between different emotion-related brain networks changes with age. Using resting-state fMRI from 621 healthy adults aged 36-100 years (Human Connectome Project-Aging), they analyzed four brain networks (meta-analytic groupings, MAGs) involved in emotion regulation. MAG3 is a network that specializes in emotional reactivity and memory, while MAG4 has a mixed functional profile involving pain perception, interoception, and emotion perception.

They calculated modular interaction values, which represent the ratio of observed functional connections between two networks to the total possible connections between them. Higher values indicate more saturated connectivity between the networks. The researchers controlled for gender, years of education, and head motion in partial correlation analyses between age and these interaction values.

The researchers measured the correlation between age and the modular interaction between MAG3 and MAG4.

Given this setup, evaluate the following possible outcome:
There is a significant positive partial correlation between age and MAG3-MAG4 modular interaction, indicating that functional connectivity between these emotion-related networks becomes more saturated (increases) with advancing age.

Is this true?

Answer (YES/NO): NO